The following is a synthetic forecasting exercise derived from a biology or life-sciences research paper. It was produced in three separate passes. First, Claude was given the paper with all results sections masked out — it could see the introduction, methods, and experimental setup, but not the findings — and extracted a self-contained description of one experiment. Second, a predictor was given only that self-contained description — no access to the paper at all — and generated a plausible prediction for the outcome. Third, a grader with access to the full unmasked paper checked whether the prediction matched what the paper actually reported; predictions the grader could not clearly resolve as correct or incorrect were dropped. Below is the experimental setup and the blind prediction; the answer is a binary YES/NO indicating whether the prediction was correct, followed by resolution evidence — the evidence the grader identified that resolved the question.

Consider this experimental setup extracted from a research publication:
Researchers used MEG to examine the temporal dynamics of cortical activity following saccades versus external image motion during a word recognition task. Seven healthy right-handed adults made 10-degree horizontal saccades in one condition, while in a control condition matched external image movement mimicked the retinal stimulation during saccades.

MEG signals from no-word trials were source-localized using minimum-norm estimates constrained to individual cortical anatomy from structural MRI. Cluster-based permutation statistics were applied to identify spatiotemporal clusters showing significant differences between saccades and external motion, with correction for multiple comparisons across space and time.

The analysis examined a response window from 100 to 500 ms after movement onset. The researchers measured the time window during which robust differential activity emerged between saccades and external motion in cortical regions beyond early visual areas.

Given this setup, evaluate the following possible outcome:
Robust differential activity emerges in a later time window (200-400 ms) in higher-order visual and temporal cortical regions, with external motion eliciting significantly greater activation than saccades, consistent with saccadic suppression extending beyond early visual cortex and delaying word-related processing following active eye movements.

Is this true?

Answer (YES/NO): NO